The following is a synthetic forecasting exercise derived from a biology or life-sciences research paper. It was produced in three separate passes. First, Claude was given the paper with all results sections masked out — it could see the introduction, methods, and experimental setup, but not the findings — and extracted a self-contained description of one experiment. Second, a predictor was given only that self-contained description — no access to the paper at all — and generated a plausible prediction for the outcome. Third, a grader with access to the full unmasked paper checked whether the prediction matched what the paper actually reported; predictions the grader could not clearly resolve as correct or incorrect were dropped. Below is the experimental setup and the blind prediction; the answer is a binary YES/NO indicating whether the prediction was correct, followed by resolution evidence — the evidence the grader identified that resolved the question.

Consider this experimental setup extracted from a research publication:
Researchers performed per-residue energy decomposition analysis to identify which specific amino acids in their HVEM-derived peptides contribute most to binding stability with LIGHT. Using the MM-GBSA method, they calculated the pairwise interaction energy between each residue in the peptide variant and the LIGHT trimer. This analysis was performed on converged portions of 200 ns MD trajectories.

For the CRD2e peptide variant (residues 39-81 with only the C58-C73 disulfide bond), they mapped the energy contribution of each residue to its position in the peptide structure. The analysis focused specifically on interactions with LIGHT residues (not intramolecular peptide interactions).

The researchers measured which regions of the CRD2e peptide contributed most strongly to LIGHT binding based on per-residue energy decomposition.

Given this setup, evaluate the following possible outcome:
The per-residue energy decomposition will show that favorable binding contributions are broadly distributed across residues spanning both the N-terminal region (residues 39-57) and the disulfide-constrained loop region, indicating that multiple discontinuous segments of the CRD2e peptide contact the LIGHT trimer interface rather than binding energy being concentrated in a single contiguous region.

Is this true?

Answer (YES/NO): YES